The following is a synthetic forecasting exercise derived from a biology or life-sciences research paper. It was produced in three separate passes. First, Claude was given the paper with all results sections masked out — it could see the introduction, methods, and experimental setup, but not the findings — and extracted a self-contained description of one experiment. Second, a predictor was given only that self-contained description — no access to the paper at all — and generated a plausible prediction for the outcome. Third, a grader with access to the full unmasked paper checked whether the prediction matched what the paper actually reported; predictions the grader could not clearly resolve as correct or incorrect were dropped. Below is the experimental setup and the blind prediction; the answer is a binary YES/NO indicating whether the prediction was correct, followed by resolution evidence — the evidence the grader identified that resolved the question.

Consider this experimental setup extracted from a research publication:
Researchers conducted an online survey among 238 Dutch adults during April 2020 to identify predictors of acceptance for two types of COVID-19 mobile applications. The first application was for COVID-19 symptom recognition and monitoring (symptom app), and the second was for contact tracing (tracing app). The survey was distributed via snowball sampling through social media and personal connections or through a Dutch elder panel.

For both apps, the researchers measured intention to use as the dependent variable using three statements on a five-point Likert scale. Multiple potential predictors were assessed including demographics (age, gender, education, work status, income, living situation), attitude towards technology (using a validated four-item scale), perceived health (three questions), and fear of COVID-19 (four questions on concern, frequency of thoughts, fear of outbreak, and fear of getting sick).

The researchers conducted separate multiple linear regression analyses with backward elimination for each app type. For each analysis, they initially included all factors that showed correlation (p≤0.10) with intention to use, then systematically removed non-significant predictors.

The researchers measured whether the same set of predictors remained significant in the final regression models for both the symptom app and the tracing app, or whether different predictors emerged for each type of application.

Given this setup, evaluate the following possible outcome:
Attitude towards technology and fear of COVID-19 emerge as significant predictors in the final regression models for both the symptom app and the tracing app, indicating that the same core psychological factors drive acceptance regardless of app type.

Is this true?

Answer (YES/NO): YES